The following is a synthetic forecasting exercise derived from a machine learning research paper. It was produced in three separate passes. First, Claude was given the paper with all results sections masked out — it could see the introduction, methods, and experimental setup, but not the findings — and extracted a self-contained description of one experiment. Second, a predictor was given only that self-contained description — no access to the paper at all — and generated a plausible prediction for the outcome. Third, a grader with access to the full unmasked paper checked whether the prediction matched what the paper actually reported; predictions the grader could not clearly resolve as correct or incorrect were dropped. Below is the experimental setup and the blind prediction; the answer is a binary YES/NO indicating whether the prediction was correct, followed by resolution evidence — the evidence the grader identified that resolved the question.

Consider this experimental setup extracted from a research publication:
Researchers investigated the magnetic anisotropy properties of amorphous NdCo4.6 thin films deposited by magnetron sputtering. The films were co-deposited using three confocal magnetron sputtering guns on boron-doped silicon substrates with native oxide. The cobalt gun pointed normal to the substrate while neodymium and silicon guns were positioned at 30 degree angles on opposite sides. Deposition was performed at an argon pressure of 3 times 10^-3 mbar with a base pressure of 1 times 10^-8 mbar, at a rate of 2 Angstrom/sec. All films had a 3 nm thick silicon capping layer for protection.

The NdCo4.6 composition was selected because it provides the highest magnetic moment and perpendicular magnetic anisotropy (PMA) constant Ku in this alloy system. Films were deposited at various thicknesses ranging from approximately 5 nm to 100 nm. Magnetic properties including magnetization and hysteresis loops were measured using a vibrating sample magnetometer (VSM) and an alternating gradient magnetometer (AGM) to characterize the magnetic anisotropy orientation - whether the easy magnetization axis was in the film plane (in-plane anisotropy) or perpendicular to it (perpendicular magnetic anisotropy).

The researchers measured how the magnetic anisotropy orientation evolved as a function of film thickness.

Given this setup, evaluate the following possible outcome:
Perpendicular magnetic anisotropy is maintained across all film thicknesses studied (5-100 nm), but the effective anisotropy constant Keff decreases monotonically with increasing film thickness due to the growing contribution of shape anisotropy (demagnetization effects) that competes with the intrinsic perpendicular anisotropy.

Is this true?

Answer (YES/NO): NO